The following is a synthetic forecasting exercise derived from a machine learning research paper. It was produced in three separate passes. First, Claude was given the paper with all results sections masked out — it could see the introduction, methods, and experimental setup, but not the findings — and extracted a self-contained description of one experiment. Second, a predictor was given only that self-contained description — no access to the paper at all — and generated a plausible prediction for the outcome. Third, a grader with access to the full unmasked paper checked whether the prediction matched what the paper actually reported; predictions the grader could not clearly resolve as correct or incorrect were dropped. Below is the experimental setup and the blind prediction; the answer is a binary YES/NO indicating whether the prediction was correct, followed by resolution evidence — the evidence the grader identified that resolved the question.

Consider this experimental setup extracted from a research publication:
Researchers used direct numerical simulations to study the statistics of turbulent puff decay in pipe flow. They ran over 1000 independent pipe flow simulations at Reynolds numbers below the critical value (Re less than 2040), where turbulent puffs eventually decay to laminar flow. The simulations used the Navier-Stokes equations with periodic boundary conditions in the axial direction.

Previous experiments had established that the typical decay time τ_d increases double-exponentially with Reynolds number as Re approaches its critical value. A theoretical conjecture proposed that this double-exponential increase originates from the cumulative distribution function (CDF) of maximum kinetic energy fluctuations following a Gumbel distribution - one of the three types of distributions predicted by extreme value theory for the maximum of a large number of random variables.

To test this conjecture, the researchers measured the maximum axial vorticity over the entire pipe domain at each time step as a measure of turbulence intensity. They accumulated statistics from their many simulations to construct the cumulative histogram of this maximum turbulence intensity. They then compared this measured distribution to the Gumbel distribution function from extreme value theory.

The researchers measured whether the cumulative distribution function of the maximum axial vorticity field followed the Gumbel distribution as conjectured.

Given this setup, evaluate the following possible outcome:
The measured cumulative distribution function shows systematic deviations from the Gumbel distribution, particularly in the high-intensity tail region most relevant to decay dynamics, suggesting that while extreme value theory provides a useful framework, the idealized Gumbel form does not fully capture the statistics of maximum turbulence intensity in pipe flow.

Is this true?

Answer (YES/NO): NO